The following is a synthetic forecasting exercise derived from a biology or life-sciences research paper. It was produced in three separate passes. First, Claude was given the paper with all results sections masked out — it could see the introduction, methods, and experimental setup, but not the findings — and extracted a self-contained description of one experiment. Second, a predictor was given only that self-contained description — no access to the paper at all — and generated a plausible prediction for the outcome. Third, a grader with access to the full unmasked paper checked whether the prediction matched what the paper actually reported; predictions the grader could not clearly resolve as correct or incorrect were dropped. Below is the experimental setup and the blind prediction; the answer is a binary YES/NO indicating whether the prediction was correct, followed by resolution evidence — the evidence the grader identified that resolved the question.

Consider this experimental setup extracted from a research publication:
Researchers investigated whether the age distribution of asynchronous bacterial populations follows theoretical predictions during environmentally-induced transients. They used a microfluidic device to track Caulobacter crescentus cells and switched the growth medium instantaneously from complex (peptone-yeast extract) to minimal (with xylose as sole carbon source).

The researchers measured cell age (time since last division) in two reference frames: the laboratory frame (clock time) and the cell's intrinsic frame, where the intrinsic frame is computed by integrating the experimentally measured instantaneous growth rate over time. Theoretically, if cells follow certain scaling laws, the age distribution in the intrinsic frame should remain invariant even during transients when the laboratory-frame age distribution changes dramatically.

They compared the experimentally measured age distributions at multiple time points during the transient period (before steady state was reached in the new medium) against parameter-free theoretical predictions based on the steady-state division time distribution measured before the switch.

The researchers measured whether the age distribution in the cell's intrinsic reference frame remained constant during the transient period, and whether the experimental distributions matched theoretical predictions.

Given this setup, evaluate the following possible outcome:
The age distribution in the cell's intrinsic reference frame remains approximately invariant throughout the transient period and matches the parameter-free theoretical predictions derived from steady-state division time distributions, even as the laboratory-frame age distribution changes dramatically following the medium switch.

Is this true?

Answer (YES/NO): YES